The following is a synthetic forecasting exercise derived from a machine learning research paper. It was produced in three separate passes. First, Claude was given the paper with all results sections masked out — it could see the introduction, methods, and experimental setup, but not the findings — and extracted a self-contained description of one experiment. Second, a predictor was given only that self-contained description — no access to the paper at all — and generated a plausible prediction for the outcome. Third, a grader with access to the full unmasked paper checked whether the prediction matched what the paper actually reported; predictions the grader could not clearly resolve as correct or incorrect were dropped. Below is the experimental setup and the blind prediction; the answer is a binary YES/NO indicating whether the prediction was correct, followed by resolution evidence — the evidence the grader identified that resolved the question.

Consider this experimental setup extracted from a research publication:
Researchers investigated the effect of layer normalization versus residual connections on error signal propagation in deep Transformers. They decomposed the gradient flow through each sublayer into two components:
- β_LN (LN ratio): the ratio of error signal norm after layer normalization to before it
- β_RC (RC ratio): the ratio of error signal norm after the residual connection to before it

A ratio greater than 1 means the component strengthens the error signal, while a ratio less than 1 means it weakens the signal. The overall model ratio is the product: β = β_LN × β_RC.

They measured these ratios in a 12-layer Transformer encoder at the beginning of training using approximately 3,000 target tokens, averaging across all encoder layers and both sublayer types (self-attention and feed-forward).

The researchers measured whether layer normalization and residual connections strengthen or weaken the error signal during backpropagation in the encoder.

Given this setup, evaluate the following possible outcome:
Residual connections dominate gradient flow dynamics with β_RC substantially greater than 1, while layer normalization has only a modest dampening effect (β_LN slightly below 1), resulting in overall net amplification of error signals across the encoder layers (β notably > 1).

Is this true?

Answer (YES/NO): NO